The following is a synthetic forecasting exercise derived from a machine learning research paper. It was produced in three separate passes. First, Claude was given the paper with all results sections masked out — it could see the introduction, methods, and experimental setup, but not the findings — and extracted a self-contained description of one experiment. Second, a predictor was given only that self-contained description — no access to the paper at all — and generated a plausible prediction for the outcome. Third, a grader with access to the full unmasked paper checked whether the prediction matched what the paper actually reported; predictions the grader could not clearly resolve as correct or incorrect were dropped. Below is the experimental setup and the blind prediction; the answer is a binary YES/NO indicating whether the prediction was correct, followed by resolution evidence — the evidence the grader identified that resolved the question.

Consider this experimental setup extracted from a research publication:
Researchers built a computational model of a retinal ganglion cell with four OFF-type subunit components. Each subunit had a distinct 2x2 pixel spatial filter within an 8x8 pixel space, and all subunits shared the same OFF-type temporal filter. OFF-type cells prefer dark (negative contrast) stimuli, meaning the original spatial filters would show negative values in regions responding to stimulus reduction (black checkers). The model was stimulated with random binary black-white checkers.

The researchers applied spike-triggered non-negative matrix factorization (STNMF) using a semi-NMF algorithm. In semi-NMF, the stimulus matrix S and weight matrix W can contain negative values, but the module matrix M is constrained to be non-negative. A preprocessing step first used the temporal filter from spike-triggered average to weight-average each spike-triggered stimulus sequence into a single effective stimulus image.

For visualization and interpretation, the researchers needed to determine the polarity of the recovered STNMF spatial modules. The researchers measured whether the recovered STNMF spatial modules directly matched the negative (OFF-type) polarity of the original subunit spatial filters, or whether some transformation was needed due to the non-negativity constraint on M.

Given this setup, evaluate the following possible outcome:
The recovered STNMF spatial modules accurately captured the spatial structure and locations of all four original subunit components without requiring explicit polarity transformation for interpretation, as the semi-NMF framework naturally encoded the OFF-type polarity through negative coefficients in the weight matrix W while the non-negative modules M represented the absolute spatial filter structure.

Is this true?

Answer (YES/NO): NO